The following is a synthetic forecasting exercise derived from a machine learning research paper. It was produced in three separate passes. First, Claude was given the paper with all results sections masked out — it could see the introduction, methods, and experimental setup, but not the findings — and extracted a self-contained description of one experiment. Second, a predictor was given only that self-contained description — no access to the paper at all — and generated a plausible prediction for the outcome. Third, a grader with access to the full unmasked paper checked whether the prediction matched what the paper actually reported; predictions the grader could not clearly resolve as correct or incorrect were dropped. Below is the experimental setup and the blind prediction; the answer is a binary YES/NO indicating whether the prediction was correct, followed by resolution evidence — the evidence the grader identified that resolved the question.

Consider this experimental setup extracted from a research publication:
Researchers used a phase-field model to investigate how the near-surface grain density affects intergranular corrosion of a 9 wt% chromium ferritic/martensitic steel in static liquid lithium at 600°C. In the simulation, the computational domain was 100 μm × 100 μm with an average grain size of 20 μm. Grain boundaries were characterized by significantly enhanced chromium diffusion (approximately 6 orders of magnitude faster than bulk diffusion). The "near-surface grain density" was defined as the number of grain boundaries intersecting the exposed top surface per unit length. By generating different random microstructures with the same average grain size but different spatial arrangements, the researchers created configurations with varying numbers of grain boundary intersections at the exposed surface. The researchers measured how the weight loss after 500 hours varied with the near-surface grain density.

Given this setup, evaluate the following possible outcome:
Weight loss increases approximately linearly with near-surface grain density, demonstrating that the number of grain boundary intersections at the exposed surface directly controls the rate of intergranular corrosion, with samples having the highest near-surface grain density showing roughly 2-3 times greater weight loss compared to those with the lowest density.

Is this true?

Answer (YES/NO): NO